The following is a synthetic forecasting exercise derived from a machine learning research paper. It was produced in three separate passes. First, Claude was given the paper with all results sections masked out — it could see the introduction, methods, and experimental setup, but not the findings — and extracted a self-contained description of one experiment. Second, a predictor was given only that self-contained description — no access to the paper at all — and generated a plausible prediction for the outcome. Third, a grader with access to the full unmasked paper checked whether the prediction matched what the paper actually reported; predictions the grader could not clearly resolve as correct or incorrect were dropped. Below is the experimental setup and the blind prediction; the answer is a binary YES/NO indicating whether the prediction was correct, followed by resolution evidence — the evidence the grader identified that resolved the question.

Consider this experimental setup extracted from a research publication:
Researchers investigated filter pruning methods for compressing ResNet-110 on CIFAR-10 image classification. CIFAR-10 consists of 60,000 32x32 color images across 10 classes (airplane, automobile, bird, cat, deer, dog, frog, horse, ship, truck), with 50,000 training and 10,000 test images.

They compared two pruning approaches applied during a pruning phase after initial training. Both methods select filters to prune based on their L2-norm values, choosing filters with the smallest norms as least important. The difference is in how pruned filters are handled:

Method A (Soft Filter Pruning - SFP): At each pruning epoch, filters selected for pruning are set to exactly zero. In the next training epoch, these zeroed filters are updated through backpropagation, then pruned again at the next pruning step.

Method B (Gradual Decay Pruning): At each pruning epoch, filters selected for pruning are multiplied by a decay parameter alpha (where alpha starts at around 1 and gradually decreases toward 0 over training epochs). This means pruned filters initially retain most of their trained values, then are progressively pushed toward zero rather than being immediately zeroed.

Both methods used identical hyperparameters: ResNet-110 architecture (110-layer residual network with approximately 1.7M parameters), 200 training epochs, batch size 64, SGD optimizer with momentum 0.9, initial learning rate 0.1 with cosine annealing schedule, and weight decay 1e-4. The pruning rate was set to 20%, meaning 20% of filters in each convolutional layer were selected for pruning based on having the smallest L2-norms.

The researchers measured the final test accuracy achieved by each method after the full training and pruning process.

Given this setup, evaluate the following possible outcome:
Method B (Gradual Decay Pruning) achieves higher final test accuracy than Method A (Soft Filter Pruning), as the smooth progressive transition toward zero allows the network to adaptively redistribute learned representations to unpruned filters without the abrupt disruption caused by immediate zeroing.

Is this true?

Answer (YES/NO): NO